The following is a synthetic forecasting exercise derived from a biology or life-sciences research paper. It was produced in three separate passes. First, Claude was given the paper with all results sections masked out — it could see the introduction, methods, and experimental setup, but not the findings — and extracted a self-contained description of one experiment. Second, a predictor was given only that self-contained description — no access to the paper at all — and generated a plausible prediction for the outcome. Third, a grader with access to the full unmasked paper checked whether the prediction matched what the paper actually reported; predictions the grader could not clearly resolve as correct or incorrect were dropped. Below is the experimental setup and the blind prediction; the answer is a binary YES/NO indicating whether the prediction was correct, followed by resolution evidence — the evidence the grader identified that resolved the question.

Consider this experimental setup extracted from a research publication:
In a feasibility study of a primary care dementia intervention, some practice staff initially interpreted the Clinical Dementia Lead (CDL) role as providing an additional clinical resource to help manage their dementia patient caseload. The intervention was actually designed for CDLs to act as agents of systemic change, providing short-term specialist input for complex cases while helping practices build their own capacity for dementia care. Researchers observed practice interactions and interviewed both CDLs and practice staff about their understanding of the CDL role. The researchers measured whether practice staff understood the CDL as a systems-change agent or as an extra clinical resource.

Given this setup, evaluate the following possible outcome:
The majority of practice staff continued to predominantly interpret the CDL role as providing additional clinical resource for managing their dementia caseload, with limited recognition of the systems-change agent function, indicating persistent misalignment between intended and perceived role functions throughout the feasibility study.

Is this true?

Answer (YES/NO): NO